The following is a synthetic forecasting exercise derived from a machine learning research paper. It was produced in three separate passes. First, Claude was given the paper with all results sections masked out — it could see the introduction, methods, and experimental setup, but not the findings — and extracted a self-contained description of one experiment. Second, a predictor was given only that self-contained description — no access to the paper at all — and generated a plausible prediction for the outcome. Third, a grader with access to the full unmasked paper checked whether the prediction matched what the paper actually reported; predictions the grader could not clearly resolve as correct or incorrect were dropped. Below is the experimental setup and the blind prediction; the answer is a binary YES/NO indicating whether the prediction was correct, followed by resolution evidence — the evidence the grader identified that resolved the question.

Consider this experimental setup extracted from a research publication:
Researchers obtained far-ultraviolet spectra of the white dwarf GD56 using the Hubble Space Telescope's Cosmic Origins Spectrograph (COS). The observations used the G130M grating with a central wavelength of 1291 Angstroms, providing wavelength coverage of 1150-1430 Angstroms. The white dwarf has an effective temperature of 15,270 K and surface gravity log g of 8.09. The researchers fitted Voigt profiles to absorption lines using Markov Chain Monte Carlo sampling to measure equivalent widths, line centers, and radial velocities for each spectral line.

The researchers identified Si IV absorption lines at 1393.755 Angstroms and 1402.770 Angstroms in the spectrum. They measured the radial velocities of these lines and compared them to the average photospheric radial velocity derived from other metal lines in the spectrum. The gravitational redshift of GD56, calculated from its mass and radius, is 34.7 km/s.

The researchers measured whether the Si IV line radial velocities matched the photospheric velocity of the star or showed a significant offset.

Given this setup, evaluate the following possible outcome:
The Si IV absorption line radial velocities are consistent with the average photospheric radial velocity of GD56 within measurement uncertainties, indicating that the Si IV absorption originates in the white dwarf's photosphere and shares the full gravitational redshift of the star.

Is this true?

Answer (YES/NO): NO